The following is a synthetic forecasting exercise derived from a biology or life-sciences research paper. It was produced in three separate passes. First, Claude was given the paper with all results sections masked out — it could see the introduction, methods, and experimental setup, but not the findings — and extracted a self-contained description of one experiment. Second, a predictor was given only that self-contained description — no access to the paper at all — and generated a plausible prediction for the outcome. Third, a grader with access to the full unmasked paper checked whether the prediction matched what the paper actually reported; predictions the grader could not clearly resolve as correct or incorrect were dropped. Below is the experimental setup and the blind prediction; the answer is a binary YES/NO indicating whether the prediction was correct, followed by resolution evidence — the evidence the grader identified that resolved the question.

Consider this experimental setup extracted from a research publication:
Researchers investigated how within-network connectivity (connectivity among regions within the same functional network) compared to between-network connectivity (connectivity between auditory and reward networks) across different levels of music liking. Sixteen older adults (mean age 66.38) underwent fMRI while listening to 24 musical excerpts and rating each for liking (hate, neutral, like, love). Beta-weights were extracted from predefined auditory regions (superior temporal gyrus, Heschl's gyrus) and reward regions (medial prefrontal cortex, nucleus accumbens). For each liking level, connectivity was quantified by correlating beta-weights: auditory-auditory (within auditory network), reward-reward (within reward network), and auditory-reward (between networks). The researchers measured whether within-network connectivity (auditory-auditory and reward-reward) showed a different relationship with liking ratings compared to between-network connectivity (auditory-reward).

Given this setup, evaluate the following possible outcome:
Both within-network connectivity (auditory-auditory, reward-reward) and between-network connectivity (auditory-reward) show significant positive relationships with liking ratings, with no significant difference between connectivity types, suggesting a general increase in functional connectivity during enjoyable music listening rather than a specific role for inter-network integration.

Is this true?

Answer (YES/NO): NO